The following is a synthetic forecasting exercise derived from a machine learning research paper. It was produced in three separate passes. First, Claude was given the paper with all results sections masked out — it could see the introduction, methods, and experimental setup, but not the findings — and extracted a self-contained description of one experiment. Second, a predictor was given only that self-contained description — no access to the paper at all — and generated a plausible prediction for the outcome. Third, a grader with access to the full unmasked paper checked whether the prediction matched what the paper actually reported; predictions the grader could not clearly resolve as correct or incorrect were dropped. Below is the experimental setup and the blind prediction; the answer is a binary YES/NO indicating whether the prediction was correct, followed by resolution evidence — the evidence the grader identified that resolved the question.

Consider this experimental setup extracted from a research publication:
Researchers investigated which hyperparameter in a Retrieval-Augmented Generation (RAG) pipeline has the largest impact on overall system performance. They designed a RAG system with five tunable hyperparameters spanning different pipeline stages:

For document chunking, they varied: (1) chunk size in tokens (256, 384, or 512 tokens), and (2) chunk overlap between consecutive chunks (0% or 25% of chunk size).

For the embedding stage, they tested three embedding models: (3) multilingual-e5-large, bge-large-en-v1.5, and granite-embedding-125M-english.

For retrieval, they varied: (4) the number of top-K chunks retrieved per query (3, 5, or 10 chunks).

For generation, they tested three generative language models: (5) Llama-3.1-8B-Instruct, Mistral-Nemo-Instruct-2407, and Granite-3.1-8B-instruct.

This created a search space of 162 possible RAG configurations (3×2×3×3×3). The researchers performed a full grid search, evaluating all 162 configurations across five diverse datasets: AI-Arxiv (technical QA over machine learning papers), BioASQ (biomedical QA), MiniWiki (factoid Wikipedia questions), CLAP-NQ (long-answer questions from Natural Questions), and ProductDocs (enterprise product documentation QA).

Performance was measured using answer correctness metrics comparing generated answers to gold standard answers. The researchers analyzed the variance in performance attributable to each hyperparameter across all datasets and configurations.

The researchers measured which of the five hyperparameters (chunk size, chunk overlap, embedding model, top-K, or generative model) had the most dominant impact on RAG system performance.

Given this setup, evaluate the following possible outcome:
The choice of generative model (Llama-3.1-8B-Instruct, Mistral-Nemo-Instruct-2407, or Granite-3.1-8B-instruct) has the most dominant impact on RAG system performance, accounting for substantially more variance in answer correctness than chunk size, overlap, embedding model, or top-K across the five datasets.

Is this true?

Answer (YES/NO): YES